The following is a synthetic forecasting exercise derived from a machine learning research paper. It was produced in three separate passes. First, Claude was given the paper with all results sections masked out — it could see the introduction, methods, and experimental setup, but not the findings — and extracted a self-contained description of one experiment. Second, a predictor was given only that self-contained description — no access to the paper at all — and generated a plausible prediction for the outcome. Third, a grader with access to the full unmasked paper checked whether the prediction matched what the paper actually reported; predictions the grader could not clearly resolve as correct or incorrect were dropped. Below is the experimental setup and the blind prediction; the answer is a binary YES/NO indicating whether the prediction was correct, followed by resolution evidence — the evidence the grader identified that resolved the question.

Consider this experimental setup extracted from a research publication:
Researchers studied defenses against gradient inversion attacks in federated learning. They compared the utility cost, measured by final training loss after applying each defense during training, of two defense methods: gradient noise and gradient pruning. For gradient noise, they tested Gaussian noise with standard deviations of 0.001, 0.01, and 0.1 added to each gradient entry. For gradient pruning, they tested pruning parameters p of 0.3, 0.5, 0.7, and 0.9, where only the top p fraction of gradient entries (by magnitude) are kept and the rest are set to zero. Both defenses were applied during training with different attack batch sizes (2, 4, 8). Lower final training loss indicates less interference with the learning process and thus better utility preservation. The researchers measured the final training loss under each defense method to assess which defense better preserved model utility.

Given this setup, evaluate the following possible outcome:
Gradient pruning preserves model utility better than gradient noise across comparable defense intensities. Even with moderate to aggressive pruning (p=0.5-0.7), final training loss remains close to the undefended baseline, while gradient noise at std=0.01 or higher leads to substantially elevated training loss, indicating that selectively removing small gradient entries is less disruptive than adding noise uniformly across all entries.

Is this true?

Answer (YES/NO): YES